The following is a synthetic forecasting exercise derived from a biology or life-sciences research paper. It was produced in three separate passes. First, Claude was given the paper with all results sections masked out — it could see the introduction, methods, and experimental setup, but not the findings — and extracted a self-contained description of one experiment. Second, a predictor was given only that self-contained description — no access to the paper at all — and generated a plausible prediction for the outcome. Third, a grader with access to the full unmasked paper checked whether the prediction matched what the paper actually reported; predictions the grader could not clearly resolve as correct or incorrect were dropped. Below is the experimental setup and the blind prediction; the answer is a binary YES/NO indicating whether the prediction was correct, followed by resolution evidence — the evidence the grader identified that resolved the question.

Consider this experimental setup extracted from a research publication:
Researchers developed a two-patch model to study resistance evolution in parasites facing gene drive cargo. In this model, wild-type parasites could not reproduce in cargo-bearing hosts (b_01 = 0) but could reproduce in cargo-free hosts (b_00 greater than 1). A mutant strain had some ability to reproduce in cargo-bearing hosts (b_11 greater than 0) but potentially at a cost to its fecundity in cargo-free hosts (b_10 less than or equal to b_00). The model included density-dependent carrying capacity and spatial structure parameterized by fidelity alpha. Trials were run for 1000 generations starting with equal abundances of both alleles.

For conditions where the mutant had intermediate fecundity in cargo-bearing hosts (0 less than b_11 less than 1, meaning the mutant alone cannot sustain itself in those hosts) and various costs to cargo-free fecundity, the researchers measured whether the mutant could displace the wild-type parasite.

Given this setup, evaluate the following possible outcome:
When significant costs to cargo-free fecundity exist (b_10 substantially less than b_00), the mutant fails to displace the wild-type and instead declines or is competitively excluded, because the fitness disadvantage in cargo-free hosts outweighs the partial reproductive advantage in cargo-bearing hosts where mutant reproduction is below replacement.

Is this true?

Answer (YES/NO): YES